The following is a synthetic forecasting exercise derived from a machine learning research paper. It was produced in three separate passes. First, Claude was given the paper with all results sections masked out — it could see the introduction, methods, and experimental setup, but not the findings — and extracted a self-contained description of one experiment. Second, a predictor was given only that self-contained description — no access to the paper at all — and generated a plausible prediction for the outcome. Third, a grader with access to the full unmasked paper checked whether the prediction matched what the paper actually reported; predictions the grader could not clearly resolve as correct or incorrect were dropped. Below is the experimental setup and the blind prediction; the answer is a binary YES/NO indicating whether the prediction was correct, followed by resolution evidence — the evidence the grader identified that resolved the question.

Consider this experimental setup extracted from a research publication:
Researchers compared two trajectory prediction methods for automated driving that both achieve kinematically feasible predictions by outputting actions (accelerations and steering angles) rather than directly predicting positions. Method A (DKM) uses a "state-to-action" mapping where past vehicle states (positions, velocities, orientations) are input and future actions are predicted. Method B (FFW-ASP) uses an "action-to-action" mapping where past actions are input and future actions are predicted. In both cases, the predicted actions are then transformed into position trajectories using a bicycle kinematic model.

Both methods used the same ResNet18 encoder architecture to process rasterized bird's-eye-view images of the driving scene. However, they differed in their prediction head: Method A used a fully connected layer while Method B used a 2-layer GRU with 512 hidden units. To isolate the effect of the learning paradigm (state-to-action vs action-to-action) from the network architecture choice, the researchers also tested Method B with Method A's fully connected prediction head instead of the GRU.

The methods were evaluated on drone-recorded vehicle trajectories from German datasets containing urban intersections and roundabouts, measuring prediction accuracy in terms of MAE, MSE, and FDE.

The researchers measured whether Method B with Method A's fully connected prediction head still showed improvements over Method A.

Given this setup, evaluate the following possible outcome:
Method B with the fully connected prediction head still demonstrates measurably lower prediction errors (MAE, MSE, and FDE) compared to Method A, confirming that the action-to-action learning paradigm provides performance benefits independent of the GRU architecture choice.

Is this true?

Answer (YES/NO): YES